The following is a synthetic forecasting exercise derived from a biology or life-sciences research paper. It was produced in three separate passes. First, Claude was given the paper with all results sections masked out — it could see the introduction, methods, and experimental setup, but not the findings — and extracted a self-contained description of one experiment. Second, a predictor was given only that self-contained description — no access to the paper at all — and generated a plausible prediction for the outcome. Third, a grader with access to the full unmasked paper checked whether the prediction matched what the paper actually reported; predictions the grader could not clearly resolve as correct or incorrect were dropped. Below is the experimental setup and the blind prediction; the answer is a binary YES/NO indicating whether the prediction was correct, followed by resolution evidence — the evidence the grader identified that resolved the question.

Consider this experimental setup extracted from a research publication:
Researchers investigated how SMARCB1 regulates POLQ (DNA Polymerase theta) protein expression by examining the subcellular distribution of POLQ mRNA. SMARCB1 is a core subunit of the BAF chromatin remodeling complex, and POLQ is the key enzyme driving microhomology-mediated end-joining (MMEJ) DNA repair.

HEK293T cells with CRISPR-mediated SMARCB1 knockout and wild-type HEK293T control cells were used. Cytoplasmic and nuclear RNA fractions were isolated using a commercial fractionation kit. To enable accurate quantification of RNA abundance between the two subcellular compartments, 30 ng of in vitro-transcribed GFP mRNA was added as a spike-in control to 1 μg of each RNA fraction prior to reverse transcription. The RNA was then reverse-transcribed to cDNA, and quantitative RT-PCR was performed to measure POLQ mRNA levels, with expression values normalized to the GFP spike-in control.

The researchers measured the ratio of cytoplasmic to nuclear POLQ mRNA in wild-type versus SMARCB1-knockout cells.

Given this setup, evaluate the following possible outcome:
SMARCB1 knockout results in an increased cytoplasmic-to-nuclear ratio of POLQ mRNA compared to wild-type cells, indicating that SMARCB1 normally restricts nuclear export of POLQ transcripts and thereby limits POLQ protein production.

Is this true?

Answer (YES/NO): NO